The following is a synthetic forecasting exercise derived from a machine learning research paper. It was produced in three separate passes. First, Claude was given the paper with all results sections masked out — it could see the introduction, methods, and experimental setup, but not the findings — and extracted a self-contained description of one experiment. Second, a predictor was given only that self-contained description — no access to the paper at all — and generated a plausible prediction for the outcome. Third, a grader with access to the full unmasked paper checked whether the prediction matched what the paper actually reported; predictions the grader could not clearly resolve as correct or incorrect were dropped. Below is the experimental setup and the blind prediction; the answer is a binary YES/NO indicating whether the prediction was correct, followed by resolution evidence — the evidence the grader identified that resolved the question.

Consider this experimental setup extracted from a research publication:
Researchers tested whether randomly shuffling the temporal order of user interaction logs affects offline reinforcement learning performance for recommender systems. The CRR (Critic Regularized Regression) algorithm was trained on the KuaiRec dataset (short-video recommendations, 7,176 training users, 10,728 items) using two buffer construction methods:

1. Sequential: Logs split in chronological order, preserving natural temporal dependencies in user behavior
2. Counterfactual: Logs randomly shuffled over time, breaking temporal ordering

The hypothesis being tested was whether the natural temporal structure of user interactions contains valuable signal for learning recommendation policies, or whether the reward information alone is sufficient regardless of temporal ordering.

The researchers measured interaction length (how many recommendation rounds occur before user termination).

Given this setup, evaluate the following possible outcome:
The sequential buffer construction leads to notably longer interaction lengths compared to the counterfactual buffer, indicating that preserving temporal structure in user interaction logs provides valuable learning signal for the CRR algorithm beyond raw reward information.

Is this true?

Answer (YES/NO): NO